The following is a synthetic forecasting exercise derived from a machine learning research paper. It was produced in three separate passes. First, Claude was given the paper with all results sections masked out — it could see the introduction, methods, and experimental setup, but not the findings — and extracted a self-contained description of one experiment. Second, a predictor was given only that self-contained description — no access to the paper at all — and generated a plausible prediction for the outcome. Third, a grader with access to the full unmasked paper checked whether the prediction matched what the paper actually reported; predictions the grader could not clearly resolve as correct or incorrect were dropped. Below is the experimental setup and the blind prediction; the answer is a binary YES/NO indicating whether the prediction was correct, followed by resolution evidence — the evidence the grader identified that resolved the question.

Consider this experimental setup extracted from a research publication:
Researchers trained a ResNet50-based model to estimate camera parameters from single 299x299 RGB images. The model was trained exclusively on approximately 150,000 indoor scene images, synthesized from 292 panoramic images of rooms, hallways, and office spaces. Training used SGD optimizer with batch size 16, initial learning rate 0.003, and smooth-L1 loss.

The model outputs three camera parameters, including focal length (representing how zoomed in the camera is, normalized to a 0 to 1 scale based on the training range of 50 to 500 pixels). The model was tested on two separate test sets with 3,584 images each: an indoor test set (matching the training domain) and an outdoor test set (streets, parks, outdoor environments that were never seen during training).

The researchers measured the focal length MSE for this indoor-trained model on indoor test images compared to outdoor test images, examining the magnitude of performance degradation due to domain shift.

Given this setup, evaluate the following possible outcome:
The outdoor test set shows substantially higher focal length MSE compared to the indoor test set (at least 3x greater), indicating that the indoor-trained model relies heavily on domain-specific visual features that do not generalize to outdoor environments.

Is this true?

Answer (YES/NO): YES